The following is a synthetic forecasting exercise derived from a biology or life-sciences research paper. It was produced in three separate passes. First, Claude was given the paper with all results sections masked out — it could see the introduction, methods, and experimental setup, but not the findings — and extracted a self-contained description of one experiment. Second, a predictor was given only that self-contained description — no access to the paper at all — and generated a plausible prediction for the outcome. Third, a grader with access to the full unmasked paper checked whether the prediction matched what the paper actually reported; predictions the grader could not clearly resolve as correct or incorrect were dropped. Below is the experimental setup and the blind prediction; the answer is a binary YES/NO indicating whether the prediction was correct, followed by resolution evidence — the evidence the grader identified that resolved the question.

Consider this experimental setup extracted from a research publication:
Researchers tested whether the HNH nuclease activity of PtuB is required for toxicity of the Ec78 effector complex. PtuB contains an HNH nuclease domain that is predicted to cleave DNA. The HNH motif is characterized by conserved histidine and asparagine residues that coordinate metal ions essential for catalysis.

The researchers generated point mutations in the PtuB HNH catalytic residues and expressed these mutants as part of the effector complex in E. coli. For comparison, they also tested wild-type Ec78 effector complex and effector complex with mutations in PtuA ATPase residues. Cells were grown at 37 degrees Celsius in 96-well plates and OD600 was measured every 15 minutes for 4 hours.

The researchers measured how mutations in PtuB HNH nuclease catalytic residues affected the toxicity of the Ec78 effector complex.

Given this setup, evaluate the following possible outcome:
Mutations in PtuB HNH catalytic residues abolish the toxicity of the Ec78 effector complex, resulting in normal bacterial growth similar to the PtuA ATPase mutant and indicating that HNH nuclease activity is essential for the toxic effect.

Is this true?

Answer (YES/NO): YES